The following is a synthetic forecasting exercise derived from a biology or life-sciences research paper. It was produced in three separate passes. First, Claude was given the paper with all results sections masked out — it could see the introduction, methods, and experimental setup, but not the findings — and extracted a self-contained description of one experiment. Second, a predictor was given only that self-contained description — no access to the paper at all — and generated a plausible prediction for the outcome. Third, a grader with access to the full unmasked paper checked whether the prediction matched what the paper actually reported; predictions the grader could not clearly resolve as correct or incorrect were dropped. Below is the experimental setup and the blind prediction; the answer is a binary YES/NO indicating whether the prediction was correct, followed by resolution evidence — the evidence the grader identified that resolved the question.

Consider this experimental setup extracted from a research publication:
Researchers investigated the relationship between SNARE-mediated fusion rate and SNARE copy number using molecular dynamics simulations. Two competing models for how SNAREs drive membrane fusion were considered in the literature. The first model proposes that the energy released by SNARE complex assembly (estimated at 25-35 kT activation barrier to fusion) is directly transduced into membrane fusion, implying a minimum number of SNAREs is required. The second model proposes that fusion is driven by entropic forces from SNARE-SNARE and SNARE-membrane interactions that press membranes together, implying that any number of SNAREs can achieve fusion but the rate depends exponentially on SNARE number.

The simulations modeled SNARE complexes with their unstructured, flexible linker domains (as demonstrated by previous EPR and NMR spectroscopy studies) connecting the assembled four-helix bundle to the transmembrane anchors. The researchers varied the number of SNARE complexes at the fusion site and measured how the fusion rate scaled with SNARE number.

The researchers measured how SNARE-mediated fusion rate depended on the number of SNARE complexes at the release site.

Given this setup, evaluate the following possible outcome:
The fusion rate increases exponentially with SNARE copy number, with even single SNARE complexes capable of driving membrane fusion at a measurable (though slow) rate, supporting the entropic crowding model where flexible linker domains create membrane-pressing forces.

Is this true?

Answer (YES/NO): YES